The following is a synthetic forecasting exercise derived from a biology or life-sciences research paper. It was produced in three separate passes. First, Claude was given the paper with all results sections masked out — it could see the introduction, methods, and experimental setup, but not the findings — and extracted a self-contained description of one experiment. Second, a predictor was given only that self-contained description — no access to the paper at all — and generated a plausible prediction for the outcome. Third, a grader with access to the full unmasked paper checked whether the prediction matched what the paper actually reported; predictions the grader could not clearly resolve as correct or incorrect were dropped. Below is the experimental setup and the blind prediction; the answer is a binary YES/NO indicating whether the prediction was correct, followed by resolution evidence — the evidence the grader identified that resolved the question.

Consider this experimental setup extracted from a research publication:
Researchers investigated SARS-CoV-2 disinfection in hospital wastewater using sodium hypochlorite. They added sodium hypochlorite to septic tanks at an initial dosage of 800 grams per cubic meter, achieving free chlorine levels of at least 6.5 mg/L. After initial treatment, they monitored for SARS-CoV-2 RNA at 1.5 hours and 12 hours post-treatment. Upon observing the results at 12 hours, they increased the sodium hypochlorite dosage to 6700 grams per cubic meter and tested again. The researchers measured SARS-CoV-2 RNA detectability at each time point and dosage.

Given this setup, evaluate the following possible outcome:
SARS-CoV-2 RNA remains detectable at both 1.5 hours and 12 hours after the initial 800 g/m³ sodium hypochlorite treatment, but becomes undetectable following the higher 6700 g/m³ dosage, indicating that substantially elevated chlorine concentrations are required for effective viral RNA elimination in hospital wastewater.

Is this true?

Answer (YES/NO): NO